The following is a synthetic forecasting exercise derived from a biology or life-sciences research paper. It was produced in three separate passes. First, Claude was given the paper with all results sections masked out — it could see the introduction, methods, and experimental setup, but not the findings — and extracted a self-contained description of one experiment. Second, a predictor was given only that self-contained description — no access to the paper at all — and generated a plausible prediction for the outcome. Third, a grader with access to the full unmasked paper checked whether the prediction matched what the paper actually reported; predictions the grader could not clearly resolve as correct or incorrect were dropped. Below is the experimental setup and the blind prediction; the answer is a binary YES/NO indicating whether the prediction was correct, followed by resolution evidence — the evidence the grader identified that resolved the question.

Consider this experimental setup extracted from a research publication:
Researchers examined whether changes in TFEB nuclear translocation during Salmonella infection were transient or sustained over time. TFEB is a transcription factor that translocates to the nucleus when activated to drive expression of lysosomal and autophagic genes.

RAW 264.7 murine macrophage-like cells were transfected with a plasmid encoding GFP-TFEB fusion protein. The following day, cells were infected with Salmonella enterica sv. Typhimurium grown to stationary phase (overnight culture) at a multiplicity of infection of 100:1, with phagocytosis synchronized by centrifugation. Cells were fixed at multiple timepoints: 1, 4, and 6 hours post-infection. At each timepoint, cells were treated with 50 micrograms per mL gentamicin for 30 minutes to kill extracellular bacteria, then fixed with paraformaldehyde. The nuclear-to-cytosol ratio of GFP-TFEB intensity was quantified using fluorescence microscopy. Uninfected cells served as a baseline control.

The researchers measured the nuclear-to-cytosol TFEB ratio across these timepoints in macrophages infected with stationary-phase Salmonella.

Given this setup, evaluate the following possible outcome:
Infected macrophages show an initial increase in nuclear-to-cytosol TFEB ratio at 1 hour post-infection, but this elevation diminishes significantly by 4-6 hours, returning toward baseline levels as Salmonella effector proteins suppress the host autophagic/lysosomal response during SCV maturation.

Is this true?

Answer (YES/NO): NO